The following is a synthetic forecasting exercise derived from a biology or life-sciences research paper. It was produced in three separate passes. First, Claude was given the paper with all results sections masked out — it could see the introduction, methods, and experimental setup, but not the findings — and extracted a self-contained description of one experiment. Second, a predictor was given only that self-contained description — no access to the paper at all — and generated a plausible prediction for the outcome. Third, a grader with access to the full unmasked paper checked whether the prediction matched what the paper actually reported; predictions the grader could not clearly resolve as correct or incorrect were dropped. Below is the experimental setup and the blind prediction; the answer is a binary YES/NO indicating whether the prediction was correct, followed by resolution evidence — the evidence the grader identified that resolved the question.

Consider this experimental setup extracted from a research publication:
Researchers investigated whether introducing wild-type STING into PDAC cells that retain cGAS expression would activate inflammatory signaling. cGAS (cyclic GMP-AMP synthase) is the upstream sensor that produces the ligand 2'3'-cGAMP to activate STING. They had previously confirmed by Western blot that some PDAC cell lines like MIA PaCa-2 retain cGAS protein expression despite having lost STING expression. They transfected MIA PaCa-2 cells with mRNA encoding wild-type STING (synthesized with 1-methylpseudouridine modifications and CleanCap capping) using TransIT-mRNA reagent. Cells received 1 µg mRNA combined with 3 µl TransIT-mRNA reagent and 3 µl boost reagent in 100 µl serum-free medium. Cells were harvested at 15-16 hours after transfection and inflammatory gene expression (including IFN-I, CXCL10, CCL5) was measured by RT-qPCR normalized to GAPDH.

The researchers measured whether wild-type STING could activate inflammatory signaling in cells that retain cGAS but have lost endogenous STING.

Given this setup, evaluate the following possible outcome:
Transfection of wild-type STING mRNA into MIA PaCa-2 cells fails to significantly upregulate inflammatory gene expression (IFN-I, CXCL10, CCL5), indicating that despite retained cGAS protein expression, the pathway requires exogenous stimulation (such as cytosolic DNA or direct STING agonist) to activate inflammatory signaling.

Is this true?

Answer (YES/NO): YES